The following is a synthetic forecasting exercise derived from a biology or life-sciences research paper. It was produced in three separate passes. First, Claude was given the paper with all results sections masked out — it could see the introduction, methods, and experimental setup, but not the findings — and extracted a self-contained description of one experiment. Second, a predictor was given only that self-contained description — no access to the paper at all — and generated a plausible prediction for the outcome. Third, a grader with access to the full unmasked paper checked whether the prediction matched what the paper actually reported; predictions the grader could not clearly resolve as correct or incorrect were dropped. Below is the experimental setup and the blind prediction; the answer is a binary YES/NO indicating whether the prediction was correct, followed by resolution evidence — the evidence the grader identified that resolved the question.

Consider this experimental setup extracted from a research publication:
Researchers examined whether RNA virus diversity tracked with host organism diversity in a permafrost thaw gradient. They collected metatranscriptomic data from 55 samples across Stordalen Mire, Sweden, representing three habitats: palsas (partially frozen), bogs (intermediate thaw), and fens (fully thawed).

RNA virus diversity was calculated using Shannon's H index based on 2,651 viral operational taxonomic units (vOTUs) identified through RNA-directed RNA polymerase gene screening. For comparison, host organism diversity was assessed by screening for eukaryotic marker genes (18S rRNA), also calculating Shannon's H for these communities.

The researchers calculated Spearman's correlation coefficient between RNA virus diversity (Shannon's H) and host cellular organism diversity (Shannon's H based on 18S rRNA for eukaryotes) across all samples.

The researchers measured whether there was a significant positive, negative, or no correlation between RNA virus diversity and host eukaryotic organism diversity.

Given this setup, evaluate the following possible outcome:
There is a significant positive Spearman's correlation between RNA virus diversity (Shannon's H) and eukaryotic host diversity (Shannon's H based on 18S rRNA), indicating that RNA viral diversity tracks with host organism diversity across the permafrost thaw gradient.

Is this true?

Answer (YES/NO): YES